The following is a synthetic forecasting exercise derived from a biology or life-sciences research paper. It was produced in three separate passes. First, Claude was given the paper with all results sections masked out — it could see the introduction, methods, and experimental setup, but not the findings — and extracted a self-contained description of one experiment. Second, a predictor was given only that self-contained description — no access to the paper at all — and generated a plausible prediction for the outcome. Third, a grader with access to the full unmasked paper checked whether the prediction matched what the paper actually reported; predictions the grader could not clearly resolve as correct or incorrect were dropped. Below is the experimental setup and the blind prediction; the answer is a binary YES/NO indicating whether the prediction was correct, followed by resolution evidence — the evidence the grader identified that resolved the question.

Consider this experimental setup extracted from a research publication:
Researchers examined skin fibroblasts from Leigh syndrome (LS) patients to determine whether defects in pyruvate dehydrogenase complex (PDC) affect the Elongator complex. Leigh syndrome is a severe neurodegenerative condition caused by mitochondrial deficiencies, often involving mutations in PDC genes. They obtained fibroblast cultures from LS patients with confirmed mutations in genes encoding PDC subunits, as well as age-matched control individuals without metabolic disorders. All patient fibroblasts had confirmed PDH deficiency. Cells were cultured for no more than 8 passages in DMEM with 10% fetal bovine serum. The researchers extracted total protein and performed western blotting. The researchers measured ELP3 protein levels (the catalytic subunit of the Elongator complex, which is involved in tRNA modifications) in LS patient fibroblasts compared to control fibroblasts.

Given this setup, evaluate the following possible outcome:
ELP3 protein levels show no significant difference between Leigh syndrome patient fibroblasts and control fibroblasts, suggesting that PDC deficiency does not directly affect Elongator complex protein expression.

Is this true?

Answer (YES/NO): NO